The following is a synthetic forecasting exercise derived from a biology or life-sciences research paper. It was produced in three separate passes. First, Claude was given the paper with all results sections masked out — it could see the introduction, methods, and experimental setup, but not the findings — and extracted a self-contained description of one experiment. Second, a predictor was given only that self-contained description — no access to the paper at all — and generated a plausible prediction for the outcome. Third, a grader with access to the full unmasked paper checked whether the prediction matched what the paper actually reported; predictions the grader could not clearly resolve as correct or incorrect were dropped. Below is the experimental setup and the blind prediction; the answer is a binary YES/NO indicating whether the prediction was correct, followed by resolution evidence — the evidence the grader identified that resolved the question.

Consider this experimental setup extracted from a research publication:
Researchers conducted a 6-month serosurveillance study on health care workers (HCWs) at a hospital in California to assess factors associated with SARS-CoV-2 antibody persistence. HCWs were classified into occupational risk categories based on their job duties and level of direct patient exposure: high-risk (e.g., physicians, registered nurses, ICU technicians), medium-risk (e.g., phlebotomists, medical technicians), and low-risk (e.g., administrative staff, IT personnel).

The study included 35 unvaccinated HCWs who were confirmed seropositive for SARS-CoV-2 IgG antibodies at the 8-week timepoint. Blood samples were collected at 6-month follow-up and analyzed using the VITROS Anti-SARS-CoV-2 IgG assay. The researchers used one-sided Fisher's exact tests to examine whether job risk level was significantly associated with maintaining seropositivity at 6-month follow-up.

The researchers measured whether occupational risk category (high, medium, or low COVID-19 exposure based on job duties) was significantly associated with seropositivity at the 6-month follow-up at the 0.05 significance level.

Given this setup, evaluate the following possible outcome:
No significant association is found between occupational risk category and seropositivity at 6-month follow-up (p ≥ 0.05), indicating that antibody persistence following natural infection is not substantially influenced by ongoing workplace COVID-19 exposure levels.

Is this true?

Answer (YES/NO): YES